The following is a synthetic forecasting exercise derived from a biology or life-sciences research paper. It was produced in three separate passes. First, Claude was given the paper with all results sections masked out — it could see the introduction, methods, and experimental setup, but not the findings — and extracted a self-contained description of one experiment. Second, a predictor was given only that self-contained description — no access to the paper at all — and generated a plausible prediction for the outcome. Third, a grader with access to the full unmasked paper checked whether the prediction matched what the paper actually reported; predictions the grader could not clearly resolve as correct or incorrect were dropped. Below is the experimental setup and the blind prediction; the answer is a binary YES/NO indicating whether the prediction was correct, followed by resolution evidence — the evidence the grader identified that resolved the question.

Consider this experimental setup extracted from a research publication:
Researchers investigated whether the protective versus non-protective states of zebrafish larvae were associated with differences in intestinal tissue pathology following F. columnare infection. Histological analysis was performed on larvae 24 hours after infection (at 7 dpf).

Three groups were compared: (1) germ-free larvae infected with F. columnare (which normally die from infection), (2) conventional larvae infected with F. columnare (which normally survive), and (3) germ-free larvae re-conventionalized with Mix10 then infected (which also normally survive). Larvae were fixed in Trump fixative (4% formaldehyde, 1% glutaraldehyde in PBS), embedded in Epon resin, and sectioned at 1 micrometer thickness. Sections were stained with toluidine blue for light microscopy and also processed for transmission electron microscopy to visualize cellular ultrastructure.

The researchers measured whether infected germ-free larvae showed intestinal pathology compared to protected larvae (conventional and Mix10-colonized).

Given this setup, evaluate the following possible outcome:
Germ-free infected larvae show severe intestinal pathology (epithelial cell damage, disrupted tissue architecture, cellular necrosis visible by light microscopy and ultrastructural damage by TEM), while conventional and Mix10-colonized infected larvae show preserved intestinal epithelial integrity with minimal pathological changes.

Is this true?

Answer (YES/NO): YES